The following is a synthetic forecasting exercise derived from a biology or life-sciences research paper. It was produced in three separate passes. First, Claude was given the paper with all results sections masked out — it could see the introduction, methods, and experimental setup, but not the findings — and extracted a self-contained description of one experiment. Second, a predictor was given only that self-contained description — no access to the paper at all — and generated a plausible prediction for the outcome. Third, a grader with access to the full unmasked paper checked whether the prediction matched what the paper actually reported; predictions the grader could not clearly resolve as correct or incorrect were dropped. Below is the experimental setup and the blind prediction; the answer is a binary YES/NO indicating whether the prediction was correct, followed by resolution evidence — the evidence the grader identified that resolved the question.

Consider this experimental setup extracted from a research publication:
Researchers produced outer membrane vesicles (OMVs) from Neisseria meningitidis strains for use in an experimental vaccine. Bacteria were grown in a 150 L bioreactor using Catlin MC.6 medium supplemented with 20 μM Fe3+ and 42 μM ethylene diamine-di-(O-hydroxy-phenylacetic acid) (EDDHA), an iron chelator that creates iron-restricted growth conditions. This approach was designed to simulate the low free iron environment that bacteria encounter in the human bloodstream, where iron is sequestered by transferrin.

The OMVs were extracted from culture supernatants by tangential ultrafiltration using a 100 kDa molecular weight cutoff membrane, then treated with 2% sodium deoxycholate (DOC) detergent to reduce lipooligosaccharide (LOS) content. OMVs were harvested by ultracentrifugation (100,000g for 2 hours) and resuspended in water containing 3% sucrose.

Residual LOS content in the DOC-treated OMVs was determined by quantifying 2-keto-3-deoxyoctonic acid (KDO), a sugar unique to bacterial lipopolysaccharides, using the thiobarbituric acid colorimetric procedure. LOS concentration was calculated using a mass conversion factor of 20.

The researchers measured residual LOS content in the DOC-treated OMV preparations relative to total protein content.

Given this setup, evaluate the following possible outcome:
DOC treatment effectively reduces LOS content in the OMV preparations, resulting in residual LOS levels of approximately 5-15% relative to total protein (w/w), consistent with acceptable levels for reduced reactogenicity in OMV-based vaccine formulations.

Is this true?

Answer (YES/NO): YES